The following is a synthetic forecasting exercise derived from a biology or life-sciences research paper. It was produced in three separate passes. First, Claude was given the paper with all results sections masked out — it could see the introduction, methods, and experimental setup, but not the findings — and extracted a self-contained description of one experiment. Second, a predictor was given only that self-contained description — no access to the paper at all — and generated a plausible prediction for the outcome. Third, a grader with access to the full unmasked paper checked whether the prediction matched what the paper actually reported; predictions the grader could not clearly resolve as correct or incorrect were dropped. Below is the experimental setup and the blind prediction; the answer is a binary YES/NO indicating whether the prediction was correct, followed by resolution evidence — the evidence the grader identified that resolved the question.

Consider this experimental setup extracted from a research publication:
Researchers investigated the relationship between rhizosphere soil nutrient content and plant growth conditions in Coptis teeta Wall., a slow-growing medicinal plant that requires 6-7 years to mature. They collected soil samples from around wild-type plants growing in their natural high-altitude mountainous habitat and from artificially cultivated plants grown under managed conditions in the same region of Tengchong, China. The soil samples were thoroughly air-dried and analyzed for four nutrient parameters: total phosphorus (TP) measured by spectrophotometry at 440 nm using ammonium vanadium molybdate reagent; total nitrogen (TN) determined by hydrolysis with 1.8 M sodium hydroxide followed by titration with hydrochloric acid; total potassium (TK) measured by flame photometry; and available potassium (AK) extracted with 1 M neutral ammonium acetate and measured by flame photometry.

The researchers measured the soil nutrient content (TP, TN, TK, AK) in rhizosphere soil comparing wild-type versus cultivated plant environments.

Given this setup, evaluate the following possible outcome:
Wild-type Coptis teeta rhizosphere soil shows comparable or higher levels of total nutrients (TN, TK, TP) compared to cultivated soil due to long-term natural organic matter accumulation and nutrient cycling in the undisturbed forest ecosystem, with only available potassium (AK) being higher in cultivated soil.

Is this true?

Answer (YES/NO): NO